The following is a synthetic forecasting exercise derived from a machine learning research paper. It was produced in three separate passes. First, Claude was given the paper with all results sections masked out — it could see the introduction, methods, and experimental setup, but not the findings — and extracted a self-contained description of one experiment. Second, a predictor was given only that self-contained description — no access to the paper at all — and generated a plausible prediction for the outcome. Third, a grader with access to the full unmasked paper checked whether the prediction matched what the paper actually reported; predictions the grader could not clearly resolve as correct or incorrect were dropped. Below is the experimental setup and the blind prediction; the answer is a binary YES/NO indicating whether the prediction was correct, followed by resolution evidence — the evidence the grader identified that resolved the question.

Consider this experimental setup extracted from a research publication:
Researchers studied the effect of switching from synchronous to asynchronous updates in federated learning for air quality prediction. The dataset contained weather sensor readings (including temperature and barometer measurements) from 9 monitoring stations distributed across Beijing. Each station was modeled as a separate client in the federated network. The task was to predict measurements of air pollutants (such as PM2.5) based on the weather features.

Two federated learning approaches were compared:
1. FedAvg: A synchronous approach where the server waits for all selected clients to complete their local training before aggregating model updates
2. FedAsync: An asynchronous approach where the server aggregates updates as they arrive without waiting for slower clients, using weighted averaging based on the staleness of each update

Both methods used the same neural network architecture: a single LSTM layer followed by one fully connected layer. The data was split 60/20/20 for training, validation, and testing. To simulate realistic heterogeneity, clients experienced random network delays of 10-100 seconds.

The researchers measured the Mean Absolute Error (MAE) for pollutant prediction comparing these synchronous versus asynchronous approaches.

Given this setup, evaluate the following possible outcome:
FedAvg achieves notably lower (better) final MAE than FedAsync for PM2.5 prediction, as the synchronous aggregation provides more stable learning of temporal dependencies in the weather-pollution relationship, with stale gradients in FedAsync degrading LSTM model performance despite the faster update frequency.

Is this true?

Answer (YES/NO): NO